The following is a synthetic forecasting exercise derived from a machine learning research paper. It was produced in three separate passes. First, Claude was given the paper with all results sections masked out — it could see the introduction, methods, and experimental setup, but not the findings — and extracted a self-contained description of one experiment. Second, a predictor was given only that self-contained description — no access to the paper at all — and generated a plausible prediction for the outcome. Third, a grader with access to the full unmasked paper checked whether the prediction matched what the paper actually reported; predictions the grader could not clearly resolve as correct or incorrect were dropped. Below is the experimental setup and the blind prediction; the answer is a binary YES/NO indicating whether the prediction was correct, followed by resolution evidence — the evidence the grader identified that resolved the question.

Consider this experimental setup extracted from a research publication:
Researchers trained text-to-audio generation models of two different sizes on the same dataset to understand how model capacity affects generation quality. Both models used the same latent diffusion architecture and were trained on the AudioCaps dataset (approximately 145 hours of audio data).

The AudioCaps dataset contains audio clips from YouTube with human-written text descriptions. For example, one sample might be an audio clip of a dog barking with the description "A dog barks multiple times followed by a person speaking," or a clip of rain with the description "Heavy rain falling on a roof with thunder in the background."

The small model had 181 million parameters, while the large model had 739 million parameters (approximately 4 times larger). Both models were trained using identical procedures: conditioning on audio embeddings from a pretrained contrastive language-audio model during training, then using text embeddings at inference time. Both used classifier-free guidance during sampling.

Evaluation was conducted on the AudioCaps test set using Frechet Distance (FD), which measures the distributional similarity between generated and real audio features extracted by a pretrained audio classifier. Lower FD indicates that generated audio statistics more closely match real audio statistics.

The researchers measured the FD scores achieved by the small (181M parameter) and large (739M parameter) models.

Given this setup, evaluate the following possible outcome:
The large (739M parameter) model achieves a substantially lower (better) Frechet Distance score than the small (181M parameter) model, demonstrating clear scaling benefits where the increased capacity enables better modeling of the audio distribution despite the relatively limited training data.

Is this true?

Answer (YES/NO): NO